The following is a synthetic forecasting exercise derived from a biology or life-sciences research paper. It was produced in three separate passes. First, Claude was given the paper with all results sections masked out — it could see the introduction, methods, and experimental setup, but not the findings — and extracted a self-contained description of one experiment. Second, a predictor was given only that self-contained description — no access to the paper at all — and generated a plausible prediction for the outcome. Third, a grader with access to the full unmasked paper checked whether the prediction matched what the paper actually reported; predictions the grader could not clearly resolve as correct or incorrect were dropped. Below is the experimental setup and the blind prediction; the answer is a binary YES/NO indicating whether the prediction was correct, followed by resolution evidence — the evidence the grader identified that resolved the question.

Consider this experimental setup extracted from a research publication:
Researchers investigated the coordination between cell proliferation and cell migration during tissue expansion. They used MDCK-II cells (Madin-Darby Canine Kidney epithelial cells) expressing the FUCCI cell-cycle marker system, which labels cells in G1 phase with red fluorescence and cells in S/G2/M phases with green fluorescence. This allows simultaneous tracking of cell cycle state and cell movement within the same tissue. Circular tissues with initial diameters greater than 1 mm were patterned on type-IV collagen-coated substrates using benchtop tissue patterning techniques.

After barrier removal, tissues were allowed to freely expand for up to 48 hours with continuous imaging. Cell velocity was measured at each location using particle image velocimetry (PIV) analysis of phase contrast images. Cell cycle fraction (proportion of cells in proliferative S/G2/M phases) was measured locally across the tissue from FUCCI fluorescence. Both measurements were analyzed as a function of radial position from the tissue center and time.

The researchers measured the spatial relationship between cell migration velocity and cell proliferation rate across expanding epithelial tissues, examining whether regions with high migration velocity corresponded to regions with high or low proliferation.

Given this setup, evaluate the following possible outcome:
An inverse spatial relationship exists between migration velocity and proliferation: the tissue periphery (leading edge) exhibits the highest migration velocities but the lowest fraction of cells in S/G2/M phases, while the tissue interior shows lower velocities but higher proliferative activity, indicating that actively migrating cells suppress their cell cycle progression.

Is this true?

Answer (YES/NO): NO